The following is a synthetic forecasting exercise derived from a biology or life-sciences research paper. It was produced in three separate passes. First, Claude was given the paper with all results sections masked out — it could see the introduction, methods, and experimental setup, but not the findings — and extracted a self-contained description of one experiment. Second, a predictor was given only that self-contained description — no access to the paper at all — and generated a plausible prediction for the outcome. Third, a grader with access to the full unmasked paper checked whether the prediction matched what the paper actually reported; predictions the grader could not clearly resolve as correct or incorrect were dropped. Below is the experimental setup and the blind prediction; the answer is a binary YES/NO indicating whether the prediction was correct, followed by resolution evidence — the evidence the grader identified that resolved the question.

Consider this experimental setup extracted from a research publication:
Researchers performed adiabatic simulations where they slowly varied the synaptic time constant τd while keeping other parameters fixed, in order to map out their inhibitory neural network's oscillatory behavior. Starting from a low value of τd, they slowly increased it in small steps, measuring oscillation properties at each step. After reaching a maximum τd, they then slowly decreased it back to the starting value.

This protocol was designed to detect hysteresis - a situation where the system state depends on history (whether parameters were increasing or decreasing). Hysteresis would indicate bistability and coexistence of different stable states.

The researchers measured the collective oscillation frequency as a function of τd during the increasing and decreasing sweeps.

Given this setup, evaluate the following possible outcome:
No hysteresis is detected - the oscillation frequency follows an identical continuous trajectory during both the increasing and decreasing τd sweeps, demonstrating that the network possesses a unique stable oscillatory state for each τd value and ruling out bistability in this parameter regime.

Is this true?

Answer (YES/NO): NO